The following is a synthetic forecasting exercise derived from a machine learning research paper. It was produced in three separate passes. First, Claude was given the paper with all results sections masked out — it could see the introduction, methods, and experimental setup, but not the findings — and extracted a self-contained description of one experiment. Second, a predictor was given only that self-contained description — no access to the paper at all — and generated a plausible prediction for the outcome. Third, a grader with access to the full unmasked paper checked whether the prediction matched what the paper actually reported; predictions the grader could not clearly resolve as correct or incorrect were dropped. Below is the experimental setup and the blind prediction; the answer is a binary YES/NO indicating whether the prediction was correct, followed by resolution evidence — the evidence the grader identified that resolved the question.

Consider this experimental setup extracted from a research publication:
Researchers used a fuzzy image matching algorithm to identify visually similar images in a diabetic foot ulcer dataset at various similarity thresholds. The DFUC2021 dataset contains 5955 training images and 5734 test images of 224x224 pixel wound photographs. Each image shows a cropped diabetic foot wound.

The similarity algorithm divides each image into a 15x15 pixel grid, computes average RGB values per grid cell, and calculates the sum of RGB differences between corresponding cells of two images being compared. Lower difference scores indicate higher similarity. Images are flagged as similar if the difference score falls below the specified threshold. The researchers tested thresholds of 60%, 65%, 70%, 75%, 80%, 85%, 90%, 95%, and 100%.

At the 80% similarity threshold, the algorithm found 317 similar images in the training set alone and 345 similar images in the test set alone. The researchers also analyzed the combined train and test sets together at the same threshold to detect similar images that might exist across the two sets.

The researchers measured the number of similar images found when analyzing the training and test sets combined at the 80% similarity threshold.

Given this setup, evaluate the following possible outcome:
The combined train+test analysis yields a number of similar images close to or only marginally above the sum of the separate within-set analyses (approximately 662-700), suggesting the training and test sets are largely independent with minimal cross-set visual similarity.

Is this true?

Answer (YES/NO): NO